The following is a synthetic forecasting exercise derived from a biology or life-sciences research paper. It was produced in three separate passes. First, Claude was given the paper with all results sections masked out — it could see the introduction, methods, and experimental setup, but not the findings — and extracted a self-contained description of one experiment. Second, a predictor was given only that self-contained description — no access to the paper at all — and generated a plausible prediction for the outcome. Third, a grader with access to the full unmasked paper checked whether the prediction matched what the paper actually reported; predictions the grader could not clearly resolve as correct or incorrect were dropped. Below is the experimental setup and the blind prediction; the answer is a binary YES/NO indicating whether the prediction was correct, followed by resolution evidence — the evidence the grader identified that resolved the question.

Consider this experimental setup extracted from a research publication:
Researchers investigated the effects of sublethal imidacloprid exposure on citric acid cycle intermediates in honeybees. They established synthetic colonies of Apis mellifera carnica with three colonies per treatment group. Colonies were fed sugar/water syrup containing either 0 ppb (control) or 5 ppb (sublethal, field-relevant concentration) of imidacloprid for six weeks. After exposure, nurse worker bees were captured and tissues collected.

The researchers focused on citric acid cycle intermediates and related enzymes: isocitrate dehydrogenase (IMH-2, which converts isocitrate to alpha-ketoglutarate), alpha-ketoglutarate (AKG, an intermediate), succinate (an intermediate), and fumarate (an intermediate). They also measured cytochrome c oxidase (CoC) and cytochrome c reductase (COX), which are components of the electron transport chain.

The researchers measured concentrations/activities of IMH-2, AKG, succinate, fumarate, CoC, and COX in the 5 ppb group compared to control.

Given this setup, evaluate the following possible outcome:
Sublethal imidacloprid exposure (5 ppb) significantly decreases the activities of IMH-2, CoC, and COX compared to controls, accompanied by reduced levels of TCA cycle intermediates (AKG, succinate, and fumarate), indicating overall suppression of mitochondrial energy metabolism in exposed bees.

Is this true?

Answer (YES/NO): NO